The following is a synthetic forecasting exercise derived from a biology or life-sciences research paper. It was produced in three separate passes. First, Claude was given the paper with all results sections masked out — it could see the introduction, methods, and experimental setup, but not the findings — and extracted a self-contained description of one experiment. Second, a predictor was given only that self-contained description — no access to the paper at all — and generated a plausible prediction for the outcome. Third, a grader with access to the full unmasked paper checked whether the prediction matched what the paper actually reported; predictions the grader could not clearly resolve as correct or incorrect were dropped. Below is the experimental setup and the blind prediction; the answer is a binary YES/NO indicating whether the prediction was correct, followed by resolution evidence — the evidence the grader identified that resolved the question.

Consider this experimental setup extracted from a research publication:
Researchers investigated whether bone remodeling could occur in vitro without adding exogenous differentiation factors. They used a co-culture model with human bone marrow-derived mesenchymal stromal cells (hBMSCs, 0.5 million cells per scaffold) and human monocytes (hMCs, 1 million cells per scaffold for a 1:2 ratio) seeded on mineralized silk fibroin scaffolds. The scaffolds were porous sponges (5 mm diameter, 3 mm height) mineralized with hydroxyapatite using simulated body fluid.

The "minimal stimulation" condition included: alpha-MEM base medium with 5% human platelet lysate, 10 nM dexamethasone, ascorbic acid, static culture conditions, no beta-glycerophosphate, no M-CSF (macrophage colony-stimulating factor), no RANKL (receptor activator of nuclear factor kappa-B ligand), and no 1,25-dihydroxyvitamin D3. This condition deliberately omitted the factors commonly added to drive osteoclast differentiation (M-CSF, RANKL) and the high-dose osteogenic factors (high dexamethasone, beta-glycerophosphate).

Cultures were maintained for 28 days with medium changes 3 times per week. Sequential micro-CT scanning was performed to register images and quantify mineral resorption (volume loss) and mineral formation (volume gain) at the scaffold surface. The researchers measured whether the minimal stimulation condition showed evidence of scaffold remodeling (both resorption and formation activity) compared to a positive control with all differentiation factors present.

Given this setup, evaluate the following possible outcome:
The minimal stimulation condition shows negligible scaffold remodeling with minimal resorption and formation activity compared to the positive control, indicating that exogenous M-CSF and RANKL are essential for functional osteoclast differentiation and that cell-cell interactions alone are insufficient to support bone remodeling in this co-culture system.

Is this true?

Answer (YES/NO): NO